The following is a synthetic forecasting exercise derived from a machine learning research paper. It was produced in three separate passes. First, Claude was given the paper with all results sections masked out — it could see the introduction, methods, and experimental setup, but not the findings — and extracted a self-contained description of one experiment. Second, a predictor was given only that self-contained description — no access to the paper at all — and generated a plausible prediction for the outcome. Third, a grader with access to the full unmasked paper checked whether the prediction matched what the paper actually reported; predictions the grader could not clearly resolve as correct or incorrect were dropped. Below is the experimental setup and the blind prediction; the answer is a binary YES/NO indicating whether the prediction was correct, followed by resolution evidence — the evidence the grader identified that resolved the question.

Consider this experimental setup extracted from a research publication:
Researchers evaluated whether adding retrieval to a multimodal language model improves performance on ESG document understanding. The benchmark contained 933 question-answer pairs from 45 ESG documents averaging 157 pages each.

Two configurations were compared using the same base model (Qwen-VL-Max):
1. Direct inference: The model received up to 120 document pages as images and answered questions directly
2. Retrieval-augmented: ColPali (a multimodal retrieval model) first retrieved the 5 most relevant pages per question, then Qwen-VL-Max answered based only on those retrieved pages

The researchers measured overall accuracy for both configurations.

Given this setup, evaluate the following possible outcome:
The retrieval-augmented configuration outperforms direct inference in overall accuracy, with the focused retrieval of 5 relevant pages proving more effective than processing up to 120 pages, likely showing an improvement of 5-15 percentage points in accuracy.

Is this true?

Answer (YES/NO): YES